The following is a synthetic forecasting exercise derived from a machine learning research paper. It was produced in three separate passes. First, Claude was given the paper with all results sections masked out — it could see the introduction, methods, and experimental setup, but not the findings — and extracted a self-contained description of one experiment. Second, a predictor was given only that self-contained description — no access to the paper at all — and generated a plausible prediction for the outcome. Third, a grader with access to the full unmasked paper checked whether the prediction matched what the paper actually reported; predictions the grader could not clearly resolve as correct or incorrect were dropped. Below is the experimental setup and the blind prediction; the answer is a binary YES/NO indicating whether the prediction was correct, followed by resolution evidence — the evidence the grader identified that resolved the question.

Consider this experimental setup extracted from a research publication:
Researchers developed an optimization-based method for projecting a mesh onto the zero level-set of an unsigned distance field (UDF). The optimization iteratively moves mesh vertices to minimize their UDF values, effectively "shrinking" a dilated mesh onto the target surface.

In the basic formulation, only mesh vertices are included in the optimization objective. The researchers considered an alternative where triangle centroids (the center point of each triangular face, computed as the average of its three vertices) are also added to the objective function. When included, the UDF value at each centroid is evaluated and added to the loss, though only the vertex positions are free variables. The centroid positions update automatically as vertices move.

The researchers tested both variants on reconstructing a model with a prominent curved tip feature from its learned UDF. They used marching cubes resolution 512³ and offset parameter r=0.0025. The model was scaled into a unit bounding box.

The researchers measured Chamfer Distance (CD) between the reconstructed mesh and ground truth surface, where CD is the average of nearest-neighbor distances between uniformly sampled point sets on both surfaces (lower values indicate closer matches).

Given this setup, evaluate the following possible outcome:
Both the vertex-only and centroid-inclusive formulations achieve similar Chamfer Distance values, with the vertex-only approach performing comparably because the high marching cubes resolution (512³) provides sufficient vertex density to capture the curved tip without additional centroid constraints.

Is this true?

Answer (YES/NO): NO